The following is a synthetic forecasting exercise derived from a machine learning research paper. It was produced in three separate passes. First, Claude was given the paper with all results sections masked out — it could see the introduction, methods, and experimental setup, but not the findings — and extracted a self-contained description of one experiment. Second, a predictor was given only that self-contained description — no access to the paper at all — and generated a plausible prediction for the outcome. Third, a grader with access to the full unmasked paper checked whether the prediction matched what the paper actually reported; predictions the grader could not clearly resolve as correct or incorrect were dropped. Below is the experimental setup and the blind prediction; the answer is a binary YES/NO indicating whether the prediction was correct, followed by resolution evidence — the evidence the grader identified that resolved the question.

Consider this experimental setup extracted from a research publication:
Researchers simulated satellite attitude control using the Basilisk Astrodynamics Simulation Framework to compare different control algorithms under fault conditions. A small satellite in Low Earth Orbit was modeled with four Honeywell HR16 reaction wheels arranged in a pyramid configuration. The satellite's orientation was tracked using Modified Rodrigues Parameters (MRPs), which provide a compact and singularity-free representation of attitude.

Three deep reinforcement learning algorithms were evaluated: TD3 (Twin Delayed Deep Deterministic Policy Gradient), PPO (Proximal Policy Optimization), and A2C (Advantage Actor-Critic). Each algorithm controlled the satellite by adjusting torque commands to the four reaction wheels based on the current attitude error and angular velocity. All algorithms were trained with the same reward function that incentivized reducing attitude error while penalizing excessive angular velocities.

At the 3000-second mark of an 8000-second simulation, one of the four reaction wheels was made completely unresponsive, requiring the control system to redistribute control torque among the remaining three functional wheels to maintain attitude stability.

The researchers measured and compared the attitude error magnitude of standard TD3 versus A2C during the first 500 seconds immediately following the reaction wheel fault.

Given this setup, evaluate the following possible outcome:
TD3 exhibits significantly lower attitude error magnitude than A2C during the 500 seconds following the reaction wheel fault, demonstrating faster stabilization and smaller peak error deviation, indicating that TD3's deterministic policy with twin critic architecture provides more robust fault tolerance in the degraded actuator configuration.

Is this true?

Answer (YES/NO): YES